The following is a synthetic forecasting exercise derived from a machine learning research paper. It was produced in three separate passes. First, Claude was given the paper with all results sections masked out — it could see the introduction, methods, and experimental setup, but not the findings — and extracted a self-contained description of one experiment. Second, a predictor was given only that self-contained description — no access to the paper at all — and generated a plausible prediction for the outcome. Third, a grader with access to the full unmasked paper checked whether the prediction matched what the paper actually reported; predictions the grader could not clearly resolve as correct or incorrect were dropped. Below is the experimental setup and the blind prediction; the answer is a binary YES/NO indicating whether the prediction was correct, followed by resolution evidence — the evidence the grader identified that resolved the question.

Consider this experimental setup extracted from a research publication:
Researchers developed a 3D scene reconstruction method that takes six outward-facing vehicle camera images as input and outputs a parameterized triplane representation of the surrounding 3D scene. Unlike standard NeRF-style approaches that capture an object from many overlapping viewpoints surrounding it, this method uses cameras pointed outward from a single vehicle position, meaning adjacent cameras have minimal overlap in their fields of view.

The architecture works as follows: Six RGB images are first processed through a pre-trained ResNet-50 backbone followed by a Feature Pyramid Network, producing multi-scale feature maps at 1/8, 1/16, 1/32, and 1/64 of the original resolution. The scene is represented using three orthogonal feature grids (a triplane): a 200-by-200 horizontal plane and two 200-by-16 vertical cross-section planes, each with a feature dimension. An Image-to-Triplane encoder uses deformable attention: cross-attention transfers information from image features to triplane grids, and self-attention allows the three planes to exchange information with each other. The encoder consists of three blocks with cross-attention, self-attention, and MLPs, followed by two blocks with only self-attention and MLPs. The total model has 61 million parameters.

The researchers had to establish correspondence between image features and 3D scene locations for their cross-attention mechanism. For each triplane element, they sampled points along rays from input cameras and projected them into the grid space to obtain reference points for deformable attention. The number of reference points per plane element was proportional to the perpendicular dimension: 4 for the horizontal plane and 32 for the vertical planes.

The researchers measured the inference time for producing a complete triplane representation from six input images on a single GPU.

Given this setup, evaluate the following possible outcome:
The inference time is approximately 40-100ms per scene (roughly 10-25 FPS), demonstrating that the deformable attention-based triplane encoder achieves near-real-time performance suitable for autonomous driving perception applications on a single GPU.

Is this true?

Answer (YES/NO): NO